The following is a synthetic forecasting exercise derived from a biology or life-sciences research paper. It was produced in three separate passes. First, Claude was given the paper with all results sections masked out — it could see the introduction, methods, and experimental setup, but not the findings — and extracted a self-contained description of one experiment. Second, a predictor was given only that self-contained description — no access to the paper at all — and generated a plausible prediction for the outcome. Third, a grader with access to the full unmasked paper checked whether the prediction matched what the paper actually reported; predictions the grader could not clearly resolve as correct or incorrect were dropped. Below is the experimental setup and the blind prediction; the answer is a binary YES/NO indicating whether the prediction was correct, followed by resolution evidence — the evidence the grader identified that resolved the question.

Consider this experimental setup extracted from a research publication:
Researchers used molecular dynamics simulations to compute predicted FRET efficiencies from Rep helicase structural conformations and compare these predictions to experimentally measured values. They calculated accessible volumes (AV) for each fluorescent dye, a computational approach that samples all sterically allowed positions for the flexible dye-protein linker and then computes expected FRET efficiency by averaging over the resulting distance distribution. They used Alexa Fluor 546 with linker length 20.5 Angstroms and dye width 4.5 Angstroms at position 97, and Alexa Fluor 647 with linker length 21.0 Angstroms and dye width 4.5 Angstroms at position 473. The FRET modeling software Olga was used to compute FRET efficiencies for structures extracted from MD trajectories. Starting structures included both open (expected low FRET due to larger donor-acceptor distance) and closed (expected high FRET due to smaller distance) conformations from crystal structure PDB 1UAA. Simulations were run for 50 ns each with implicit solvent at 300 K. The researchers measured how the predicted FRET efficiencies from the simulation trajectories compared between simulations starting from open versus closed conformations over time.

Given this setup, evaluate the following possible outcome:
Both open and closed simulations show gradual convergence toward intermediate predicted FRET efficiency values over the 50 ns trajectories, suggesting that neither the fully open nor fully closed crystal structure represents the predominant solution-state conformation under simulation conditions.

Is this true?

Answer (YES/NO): NO